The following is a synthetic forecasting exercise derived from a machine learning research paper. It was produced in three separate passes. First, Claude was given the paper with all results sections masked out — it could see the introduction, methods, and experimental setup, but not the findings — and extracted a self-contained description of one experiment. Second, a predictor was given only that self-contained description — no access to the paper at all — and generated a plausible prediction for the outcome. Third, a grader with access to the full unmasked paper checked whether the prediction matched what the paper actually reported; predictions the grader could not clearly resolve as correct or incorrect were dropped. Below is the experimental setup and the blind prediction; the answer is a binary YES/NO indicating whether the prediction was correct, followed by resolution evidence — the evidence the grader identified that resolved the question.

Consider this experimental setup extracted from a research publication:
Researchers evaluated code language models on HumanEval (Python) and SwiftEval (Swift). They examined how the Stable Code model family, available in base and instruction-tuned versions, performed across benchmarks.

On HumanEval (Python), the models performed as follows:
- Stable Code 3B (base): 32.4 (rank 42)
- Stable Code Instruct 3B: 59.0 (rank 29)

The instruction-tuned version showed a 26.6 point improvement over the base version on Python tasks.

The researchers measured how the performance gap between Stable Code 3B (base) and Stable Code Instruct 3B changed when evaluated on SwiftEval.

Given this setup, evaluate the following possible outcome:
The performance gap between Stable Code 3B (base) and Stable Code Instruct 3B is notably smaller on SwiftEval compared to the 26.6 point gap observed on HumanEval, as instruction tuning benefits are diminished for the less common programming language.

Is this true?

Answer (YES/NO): YES